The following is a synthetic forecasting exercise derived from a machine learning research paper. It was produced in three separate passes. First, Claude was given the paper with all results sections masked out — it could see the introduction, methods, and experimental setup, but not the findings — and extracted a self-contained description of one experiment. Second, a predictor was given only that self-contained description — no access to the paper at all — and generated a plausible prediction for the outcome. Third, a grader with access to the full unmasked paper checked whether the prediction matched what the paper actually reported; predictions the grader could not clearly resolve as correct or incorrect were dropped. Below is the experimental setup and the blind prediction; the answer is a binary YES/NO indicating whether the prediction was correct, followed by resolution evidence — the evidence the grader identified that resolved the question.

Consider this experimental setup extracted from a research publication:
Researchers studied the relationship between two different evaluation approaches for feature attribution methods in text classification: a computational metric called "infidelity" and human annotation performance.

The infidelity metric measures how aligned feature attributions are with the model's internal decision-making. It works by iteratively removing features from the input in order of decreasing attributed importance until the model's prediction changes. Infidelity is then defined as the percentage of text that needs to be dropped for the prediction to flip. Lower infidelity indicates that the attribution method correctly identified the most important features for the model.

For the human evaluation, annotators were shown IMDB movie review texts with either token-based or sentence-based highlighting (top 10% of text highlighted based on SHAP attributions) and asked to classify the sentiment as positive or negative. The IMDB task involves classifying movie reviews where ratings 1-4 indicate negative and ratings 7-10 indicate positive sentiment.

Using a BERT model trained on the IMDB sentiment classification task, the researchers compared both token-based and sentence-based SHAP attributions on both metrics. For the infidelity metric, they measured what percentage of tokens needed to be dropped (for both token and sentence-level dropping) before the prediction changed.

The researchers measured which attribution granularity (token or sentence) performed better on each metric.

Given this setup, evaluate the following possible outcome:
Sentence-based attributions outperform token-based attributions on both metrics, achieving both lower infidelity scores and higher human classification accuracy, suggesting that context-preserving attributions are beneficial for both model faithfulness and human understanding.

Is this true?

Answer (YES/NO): NO